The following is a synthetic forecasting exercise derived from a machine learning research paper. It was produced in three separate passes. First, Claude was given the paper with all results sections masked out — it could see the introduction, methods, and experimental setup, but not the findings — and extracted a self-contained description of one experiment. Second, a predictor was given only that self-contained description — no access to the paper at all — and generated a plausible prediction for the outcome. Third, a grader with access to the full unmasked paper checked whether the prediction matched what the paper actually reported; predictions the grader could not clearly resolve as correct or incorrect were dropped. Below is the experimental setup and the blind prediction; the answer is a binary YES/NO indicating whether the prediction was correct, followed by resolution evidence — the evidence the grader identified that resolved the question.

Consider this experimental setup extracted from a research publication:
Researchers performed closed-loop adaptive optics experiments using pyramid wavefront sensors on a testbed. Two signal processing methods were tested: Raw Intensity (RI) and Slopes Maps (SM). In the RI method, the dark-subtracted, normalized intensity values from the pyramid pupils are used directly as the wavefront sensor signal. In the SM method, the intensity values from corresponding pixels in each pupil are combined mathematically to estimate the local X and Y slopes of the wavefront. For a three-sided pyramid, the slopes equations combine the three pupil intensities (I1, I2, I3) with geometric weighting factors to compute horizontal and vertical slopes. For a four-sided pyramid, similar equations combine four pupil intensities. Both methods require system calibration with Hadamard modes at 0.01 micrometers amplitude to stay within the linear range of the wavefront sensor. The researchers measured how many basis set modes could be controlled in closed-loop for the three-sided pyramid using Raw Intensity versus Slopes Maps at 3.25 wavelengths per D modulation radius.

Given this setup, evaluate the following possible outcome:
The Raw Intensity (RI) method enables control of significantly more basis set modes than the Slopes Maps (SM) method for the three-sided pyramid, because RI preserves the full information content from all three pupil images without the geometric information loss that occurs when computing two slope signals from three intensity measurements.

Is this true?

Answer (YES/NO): NO